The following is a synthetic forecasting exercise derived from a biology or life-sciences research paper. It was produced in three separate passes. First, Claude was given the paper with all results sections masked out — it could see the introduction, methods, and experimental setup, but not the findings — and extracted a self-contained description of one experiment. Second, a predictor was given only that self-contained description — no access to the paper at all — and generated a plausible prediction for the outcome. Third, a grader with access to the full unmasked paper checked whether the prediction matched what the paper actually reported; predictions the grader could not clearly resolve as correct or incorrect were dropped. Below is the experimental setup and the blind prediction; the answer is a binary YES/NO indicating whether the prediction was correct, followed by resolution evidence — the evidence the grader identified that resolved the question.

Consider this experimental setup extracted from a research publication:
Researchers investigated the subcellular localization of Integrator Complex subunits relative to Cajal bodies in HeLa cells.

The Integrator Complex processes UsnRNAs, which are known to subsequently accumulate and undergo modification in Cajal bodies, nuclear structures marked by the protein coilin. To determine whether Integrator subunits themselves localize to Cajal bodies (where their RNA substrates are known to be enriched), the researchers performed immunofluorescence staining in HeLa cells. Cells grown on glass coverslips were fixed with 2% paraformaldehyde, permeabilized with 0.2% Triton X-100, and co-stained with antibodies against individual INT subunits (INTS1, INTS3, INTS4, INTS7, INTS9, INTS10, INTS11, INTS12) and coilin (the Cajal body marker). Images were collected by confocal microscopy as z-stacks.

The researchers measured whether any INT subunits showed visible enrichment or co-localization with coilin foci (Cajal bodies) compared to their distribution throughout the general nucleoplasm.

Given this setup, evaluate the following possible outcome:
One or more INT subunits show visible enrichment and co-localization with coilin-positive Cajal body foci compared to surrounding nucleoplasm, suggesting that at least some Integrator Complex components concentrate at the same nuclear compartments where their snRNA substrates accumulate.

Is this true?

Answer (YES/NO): NO